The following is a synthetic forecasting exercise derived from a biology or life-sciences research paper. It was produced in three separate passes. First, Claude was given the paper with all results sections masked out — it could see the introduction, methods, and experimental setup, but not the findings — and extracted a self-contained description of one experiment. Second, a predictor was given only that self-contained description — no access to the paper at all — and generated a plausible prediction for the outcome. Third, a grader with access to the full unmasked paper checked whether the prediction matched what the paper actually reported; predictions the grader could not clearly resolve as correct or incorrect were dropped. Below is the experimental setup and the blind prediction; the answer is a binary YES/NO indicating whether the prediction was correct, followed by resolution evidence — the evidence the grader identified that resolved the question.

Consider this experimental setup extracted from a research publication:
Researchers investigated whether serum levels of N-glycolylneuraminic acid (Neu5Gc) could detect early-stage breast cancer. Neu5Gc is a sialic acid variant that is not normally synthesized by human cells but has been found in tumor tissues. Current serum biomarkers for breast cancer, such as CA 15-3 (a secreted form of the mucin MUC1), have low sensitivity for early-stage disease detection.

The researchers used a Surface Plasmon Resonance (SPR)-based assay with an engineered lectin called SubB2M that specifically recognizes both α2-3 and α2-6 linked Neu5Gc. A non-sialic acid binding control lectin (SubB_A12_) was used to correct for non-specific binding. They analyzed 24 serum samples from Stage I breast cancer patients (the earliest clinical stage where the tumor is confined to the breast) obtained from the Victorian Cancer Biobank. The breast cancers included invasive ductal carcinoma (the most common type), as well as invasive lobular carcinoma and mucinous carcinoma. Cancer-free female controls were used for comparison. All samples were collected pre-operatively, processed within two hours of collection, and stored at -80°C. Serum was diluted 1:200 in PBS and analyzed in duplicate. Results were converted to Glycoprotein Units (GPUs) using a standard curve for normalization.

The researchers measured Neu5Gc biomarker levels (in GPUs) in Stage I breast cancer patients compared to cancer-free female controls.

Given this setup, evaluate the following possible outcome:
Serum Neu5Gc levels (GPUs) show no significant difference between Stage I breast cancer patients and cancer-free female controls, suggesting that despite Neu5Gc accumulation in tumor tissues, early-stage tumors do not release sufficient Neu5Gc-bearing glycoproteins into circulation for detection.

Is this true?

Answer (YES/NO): NO